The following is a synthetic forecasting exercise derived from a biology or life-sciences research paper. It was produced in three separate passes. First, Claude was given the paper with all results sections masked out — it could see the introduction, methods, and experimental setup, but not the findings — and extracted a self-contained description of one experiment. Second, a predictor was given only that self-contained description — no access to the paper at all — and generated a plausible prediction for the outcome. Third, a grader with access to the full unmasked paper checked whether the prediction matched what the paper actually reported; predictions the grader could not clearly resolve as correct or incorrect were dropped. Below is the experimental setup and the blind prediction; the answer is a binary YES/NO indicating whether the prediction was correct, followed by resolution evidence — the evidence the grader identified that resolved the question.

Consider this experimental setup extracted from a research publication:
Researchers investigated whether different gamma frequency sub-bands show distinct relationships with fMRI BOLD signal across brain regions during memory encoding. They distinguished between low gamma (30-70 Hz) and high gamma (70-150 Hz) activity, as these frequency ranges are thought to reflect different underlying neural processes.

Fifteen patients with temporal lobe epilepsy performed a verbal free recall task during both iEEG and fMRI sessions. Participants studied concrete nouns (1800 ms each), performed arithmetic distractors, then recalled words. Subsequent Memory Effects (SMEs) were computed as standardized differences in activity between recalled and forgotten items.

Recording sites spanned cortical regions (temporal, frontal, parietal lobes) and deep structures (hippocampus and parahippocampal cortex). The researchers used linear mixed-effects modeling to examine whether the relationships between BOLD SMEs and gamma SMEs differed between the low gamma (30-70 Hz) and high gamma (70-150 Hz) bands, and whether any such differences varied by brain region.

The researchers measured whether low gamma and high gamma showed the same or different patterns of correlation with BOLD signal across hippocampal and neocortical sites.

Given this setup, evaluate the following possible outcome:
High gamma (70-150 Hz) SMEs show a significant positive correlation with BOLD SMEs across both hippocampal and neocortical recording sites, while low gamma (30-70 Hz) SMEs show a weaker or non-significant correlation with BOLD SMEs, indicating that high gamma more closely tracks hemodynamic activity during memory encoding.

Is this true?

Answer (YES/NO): NO